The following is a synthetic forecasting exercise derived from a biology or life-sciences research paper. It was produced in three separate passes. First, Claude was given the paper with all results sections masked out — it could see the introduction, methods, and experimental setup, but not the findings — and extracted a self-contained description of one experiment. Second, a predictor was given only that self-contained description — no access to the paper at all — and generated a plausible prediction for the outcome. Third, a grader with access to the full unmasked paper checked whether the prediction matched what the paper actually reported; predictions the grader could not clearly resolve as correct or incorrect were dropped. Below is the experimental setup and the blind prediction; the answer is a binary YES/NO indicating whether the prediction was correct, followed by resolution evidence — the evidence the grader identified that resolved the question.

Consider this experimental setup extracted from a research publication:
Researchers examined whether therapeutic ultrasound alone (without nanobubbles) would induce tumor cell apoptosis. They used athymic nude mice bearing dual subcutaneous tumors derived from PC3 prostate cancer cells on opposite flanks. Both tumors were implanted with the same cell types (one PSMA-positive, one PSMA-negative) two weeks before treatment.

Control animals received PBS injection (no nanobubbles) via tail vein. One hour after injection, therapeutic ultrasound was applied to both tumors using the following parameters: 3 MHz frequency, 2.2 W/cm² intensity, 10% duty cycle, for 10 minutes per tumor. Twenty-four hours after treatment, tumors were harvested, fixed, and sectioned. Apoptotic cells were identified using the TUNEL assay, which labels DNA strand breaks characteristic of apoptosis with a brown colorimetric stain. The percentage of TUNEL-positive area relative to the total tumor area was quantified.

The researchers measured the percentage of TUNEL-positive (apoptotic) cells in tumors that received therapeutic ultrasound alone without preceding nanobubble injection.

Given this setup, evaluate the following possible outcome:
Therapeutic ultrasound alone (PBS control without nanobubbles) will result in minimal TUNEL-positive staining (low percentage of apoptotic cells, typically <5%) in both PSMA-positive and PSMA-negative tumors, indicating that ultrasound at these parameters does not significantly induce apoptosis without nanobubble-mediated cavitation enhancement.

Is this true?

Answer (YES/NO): YES